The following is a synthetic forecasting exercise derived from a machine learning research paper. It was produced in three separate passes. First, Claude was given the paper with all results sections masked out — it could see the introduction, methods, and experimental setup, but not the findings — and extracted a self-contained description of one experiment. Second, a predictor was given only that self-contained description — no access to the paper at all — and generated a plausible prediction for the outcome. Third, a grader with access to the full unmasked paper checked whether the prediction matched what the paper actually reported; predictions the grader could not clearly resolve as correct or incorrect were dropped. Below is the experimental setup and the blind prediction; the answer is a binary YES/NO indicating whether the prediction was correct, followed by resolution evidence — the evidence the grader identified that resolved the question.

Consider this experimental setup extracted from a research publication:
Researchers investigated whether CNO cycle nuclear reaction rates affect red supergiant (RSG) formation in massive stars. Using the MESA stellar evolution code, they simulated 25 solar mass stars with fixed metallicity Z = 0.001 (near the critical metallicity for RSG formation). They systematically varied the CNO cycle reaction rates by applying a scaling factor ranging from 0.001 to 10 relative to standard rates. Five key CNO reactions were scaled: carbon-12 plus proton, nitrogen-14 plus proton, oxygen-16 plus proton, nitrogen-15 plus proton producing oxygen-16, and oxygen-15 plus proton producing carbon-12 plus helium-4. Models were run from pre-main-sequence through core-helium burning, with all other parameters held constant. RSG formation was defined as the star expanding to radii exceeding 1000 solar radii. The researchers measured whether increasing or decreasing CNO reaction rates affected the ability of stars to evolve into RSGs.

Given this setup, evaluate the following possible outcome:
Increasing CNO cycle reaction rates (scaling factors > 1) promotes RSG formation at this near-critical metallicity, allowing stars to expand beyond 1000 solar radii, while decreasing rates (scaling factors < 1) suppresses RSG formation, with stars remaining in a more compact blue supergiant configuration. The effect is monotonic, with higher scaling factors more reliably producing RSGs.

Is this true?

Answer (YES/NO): YES